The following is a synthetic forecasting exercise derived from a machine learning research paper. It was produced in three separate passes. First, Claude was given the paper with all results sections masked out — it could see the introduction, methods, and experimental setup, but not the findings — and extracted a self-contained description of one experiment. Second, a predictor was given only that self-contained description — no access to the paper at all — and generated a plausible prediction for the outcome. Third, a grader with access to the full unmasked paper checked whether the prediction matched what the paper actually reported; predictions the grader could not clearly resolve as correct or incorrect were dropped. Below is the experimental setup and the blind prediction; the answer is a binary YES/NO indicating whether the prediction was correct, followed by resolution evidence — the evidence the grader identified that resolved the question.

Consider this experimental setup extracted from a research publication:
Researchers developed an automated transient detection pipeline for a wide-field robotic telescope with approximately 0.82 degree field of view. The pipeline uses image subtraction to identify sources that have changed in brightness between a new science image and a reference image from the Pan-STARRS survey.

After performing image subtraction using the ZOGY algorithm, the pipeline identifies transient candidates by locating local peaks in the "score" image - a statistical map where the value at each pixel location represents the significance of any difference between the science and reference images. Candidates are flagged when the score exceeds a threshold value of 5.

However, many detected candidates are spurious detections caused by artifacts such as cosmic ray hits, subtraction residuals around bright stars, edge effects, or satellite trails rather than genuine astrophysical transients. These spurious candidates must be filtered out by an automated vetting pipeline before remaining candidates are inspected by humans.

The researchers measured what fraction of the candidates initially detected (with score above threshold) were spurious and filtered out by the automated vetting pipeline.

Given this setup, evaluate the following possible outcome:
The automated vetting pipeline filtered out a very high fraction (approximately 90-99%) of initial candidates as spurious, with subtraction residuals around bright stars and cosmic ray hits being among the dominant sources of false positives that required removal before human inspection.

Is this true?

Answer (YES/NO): NO